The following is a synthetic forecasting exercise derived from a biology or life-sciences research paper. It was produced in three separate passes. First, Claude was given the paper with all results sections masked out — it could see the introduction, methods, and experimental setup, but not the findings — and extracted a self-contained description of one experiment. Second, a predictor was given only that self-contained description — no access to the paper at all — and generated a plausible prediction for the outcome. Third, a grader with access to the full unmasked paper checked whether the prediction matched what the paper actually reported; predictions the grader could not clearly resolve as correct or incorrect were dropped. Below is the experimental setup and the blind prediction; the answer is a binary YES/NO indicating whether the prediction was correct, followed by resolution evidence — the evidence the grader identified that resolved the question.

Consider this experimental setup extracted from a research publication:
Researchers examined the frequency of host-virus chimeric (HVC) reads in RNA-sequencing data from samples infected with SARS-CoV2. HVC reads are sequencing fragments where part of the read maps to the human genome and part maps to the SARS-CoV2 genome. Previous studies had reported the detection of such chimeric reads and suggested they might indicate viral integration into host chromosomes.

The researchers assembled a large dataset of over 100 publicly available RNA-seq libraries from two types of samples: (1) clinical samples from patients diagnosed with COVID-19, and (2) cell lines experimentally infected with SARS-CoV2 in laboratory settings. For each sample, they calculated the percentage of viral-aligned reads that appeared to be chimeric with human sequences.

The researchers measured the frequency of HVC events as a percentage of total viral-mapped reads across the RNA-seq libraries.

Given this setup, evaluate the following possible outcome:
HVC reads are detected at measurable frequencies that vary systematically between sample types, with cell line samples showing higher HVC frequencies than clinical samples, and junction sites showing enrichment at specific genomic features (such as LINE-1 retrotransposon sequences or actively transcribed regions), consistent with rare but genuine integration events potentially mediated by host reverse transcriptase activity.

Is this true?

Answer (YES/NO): NO